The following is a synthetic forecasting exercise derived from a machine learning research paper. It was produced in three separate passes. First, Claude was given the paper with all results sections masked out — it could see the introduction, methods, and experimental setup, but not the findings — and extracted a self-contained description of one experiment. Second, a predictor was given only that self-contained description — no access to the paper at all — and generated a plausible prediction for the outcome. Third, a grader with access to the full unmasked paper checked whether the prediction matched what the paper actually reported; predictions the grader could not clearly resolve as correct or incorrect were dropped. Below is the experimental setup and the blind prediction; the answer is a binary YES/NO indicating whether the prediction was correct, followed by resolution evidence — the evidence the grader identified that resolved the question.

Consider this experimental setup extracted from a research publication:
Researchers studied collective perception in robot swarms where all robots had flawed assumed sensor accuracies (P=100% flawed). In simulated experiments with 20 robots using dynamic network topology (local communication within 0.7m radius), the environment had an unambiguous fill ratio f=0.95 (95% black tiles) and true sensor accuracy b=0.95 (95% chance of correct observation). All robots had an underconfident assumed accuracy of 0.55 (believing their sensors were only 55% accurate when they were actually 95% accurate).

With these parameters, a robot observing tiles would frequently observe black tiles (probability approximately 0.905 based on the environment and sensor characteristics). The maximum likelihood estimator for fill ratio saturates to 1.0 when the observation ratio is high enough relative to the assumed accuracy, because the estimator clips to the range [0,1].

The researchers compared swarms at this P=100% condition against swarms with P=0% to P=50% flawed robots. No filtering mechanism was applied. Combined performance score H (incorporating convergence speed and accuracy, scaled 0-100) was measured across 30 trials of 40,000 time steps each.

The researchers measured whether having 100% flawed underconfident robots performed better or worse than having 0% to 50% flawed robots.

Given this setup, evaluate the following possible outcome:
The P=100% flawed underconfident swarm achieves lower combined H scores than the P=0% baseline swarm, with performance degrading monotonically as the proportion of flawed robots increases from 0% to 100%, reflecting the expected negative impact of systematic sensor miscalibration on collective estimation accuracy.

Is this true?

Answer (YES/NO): NO